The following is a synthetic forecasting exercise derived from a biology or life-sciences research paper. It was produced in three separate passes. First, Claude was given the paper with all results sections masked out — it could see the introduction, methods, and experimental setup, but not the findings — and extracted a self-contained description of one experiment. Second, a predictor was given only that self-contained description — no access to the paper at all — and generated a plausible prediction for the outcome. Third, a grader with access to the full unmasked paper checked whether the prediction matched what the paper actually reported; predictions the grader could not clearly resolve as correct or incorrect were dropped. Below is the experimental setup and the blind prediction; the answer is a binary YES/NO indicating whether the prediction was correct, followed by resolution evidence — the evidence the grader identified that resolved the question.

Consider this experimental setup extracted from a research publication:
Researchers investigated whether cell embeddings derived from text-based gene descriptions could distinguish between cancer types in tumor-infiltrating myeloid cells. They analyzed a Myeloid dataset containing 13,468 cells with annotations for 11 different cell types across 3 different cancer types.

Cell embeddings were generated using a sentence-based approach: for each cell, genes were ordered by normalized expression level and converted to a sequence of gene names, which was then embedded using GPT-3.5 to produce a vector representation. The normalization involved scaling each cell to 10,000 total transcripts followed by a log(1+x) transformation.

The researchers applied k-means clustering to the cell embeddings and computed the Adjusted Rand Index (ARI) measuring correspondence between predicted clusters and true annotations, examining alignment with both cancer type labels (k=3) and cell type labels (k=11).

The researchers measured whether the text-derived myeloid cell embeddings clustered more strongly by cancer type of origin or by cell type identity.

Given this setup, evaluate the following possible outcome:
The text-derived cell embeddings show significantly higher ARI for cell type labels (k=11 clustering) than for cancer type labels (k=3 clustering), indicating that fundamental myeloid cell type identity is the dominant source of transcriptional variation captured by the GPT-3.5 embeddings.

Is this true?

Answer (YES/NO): YES